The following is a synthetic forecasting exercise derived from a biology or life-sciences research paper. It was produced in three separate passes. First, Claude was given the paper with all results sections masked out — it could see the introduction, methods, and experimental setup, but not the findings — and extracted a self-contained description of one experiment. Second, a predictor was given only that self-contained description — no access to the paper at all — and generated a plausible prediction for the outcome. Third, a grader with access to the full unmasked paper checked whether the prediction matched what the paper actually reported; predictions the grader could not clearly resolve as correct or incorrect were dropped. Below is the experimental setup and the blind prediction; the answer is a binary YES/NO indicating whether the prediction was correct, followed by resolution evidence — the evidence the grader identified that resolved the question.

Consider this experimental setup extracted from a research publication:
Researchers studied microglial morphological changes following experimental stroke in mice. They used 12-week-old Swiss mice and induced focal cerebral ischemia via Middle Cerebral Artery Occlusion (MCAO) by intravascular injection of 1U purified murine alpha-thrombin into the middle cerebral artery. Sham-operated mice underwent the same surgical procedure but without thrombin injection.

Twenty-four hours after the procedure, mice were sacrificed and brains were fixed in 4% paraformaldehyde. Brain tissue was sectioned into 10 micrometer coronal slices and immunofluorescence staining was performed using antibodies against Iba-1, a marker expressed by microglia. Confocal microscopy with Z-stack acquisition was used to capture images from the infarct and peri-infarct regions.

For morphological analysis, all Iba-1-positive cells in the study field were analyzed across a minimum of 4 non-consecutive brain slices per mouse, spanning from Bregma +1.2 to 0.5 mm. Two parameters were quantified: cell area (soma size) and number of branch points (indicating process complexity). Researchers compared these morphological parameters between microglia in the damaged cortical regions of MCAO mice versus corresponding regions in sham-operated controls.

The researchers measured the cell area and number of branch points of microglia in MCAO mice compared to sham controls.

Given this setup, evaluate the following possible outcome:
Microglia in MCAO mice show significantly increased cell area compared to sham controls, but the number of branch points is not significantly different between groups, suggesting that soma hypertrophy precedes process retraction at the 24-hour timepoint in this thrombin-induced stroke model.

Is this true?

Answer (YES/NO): NO